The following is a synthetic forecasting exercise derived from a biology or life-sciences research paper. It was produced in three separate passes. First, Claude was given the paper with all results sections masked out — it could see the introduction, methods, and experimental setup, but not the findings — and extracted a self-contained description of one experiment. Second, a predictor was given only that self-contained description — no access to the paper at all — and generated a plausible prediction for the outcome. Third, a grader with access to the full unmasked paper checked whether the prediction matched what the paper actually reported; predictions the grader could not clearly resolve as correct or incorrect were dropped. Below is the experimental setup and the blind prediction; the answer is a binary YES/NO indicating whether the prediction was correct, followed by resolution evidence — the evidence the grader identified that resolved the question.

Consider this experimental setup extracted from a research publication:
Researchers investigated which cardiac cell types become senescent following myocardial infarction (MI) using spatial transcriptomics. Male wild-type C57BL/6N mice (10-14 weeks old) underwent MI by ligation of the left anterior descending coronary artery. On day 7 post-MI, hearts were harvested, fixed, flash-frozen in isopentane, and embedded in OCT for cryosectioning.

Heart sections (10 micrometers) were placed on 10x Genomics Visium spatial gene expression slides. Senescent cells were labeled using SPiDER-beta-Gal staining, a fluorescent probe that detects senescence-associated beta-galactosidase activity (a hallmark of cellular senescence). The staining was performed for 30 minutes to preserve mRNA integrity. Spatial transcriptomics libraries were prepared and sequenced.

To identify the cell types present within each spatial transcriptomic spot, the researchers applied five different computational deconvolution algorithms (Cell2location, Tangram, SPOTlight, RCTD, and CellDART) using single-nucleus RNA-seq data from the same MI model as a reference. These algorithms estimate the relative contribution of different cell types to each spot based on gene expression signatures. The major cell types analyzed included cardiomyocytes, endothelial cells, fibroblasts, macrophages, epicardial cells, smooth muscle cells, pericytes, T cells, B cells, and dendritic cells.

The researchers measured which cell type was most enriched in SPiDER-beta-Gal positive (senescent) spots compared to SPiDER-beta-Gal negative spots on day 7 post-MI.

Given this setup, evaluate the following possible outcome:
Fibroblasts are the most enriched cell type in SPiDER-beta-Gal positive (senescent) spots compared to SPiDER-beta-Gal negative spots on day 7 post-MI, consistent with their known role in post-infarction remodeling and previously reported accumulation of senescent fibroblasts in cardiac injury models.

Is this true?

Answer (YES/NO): YES